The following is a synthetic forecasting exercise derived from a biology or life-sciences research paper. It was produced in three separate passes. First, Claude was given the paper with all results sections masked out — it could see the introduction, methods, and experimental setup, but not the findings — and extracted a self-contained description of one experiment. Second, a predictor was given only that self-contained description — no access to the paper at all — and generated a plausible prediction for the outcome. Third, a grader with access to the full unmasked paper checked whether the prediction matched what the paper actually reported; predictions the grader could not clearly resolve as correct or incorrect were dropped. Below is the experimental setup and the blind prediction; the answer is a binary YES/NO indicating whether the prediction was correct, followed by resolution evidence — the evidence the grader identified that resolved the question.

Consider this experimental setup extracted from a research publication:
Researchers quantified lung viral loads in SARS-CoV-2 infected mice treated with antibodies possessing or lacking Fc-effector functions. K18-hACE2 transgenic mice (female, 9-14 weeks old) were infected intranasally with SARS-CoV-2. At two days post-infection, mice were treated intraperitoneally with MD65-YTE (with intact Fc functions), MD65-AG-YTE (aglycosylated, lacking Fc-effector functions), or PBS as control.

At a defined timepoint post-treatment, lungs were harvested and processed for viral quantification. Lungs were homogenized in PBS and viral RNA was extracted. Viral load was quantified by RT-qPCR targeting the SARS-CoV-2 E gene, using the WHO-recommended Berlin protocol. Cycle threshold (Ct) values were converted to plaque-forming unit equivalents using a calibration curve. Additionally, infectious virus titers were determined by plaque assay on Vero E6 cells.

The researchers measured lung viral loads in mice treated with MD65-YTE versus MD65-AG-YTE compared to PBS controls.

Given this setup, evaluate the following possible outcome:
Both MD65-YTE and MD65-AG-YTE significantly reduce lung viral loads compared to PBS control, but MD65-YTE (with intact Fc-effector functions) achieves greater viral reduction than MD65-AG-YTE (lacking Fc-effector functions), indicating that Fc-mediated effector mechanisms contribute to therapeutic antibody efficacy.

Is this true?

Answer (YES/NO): NO